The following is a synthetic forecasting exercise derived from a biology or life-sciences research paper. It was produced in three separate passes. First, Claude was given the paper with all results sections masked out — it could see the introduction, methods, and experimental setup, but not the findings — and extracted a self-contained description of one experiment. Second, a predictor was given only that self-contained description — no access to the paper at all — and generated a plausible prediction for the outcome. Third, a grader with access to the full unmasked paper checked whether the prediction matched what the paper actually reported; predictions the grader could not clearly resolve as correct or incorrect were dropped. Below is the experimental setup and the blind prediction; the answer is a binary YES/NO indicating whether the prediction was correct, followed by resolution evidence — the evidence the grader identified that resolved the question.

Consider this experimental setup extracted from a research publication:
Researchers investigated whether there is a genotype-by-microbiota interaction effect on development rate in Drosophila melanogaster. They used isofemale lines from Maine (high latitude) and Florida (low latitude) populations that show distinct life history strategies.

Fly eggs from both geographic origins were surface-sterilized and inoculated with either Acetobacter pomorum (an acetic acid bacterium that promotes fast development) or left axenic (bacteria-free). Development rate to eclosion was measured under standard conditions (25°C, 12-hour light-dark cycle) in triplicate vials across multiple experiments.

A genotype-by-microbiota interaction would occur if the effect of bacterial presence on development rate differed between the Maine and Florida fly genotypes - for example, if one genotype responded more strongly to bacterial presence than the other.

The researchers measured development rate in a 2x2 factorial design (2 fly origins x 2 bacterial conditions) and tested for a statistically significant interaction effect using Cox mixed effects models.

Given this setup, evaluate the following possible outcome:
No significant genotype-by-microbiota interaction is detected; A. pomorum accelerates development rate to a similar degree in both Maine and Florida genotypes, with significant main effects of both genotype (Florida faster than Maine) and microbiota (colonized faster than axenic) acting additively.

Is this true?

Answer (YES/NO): NO